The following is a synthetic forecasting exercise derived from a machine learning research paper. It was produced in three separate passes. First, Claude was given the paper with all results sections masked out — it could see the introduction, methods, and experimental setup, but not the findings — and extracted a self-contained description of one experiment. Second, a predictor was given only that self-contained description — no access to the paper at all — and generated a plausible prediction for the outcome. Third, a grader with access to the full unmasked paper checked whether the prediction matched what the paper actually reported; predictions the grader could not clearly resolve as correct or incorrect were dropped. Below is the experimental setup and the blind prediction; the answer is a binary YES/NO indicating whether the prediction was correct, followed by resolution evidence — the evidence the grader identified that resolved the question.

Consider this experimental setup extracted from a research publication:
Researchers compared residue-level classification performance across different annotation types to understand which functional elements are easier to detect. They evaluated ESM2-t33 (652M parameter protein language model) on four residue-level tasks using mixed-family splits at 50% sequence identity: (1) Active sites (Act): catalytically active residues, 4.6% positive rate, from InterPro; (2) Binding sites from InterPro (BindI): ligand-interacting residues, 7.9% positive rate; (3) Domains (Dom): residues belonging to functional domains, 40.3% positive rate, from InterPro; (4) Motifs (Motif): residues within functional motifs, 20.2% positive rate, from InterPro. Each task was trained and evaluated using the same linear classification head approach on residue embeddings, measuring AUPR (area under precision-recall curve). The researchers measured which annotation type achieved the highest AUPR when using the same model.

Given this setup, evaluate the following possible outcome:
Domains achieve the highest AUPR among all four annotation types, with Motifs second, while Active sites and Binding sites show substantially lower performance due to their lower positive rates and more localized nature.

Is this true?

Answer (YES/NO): NO